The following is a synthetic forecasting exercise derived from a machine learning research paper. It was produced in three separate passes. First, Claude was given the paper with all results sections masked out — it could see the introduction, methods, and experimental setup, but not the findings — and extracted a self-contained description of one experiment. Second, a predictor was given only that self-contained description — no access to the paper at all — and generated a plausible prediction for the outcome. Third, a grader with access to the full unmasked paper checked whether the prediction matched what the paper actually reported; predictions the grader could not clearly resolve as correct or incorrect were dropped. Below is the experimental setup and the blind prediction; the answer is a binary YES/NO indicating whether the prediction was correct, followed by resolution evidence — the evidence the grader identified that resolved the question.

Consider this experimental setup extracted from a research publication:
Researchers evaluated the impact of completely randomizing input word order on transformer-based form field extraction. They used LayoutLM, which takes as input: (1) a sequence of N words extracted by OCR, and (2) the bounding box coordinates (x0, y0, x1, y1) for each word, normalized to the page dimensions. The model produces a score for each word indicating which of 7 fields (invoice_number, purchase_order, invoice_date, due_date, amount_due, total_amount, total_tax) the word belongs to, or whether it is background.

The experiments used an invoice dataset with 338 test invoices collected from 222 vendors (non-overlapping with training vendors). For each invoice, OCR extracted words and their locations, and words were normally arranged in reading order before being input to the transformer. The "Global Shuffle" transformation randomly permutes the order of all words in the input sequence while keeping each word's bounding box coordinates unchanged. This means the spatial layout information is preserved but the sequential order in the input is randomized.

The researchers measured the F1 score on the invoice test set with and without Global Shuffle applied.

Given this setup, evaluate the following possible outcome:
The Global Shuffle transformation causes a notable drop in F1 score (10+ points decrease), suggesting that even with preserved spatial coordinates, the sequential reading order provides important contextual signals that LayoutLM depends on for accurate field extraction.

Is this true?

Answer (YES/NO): YES